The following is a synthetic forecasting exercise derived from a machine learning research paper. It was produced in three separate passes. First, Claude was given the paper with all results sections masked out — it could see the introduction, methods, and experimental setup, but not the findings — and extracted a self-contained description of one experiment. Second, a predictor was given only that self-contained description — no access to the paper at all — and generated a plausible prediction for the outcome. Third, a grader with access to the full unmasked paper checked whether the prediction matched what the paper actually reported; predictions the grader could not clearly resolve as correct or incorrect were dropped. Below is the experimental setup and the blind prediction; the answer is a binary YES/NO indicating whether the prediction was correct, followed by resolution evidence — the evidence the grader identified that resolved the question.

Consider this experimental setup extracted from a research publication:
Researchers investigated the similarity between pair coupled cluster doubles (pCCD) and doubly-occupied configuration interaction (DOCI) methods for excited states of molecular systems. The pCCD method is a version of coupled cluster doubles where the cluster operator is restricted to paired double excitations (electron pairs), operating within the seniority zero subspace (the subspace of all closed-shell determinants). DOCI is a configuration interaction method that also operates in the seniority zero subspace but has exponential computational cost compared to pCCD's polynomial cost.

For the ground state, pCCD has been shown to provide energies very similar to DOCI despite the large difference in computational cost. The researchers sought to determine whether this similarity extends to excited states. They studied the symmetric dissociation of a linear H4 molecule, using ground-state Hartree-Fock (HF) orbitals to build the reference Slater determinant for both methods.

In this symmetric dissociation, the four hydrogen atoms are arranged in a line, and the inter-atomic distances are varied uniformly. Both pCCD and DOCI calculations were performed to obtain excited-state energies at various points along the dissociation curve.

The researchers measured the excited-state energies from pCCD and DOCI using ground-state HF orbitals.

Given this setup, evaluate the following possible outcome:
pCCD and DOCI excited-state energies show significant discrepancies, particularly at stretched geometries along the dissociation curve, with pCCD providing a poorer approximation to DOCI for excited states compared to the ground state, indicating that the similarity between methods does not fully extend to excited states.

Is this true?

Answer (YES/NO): YES